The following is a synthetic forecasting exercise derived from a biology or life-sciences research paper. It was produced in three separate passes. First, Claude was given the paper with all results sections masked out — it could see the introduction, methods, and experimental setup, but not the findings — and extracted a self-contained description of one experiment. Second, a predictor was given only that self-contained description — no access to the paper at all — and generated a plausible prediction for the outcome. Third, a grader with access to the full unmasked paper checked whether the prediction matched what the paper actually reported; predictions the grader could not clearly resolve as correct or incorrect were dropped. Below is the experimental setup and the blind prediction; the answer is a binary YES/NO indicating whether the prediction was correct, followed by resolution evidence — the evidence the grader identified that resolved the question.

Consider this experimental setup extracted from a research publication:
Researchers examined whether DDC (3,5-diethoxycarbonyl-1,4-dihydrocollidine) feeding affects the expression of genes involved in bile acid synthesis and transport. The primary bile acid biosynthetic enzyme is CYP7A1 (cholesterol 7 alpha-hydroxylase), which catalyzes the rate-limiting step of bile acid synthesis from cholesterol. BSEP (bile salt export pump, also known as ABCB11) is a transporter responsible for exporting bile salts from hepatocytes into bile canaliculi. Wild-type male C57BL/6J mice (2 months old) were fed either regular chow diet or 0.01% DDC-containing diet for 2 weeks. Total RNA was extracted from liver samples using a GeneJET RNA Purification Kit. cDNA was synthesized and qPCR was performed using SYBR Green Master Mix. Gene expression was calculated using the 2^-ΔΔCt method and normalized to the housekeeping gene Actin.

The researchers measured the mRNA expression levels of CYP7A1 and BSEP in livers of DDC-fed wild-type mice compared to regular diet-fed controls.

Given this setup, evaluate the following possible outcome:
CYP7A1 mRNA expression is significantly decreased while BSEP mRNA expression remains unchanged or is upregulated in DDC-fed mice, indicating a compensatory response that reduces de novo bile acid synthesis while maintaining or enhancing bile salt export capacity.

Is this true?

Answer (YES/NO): NO